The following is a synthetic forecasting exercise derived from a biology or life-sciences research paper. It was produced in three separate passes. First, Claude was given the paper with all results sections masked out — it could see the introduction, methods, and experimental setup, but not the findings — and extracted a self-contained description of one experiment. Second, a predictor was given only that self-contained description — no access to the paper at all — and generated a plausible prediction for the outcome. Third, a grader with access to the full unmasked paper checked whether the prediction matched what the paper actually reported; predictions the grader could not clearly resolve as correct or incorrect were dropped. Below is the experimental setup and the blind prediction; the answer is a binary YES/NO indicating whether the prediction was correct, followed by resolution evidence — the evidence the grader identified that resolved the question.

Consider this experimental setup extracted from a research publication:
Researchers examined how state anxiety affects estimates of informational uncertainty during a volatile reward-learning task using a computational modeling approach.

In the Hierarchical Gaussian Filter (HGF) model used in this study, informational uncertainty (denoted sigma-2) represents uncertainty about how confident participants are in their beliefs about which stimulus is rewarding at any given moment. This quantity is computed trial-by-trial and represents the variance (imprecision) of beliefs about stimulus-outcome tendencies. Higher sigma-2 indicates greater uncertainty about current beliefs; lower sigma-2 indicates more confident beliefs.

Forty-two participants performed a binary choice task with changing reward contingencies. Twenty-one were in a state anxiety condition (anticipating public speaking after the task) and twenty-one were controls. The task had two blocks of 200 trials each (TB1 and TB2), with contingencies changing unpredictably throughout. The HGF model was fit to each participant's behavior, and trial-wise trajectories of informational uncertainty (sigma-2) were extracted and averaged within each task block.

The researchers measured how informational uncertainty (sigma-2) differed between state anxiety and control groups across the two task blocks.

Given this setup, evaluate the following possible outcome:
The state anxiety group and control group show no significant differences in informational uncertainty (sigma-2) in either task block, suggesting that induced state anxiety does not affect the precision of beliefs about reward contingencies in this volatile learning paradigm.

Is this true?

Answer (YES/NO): NO